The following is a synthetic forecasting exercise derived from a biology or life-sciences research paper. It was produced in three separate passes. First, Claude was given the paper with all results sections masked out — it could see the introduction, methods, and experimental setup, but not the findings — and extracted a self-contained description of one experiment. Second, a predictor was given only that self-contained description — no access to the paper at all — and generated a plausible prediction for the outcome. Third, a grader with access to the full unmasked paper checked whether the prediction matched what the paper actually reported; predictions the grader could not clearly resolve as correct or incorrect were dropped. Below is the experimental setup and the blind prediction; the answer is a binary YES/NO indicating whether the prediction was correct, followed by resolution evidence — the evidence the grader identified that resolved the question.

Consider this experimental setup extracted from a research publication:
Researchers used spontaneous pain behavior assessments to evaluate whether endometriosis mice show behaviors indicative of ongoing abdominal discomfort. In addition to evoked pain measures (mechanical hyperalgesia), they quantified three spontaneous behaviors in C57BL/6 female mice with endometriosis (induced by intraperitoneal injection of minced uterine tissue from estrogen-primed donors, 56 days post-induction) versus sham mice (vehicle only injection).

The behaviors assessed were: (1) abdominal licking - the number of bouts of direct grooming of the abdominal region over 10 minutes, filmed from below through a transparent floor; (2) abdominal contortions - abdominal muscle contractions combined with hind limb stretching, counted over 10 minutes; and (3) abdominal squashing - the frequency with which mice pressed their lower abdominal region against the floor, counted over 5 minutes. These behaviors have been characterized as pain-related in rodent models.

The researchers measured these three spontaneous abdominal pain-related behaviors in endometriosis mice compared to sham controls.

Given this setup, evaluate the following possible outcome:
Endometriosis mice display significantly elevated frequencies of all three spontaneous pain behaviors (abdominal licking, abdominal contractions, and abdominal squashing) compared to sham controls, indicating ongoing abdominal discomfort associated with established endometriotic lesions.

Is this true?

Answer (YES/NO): YES